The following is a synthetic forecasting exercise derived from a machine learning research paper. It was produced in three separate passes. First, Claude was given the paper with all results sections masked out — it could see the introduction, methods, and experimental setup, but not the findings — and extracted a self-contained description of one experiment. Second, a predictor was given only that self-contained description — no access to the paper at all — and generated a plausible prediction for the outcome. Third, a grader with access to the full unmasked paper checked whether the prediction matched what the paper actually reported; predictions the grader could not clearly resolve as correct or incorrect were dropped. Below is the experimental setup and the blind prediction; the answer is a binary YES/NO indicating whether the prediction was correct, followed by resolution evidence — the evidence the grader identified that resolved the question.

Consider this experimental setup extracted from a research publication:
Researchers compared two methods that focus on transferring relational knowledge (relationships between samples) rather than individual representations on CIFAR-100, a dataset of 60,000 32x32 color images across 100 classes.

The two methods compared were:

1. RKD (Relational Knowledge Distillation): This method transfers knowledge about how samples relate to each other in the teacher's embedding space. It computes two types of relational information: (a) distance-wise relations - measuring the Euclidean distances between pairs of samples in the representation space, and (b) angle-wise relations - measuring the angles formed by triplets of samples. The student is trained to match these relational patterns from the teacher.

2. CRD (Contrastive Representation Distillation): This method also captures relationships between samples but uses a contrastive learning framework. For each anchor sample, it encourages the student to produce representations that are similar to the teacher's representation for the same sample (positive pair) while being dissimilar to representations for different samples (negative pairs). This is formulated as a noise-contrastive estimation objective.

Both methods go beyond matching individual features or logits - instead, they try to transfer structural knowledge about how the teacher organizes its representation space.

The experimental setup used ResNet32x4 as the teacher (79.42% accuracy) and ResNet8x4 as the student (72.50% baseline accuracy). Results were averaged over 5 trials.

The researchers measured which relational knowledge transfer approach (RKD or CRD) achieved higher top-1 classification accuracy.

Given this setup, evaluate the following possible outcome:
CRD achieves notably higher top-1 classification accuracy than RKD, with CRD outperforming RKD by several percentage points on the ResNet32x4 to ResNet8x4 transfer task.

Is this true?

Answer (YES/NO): YES